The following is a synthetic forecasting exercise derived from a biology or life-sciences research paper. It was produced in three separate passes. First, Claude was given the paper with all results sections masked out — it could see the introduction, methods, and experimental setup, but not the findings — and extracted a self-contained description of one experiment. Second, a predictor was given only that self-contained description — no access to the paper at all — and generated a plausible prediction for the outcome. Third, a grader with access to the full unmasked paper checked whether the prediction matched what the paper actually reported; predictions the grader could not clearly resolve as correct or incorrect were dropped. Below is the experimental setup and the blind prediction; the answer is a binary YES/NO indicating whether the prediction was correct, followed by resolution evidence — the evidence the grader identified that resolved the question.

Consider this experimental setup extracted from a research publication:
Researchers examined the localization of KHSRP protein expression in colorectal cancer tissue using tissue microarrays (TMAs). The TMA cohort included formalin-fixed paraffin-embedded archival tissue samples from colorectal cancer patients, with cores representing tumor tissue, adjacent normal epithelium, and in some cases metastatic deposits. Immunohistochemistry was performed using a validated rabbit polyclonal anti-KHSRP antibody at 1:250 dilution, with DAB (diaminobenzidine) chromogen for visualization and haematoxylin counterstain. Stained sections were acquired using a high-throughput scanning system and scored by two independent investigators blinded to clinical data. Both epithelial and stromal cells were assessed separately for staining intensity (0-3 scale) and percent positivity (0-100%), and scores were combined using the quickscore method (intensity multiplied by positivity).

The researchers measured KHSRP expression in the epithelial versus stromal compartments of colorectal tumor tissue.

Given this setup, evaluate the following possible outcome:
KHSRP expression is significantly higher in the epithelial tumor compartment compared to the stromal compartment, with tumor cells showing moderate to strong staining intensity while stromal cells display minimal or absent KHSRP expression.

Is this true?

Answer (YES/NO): NO